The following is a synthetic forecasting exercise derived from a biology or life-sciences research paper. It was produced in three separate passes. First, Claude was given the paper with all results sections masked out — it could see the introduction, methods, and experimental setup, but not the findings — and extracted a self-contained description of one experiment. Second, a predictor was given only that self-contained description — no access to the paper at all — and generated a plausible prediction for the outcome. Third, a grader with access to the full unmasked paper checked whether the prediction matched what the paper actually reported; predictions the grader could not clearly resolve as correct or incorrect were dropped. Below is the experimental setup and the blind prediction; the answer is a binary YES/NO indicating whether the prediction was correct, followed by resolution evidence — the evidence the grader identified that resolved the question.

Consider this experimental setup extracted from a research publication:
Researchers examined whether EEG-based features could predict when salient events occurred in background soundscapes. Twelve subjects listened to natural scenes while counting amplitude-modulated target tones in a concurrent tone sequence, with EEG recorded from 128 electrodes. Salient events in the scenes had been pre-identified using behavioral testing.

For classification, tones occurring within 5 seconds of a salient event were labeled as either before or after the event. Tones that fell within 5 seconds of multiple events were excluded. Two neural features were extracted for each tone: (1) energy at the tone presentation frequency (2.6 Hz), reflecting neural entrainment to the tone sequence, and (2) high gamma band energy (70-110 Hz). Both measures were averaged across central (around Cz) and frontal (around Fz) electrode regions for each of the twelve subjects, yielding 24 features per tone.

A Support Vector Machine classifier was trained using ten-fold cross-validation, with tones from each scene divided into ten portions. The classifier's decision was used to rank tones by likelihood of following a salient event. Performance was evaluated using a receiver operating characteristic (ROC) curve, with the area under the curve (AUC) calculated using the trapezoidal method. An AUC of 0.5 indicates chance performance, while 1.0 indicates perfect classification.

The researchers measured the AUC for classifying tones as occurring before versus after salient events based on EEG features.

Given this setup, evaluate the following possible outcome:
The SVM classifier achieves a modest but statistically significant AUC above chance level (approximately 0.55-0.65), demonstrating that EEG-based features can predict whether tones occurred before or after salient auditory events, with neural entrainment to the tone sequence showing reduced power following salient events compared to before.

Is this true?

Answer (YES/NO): YES